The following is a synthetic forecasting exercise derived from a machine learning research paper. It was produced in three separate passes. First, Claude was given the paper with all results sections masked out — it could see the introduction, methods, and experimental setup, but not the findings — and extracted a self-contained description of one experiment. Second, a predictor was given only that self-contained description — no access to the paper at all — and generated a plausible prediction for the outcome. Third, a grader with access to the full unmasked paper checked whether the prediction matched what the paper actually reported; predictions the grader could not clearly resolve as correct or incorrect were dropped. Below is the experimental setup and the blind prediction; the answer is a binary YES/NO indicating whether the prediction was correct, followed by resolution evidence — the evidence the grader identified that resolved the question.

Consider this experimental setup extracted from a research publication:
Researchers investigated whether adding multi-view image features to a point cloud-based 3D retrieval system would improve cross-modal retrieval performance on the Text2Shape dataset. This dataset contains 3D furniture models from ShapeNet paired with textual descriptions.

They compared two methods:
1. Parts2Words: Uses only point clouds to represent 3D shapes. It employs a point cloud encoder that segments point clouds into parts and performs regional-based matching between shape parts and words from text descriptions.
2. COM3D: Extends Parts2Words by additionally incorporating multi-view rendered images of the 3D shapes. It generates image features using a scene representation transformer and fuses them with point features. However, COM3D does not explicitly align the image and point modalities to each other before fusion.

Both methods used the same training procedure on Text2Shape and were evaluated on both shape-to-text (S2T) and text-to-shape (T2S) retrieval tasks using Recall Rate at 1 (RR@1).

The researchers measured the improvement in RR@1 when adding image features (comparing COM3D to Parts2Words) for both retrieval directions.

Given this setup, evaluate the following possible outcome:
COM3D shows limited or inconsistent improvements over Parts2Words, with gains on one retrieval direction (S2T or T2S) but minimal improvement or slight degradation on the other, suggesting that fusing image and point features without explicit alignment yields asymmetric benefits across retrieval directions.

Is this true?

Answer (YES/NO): NO